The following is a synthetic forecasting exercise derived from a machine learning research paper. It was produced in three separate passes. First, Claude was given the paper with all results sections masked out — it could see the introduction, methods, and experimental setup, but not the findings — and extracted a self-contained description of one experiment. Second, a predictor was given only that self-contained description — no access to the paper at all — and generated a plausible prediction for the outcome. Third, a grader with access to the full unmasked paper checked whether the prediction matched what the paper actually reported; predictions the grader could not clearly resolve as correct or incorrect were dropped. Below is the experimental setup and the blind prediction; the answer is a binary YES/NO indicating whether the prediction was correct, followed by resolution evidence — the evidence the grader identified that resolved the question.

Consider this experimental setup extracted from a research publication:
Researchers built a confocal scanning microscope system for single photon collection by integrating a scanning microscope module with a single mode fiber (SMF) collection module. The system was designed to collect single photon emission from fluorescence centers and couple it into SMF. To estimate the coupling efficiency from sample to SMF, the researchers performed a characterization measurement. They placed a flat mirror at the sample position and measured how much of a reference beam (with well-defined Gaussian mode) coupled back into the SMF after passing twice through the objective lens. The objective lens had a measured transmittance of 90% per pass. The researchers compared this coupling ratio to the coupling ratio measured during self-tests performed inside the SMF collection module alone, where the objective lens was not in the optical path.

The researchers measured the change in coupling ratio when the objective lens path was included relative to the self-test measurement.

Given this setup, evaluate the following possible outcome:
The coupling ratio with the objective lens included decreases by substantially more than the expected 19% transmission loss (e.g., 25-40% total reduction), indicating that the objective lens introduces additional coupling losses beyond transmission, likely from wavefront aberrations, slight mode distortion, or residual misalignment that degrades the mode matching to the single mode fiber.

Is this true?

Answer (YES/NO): NO